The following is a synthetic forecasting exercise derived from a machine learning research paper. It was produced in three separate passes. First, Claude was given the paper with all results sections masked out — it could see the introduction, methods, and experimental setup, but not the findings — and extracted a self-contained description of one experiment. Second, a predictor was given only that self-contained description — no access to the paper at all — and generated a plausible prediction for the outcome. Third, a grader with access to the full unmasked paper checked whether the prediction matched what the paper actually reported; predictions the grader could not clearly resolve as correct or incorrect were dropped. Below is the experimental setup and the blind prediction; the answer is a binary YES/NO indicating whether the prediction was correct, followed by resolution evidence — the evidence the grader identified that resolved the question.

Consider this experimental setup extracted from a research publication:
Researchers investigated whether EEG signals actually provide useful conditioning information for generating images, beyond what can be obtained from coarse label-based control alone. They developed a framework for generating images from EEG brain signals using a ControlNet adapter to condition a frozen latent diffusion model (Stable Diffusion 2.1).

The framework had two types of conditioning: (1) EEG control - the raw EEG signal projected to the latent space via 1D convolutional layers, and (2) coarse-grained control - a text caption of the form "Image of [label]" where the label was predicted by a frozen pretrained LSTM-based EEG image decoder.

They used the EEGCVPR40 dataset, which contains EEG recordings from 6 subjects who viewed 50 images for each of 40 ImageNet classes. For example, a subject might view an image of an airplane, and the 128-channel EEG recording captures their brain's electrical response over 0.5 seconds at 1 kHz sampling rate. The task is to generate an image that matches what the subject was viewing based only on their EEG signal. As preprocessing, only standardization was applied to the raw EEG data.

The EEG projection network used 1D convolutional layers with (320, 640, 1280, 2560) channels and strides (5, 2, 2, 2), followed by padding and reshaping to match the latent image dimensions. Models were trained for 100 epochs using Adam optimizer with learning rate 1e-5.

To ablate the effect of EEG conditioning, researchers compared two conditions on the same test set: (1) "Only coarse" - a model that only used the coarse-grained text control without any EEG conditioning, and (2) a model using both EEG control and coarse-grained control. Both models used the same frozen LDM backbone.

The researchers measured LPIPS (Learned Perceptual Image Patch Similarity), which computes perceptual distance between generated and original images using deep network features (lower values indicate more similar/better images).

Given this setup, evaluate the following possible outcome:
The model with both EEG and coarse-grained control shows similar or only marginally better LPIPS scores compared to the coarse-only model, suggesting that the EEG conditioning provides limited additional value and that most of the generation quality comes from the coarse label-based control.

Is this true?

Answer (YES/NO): NO